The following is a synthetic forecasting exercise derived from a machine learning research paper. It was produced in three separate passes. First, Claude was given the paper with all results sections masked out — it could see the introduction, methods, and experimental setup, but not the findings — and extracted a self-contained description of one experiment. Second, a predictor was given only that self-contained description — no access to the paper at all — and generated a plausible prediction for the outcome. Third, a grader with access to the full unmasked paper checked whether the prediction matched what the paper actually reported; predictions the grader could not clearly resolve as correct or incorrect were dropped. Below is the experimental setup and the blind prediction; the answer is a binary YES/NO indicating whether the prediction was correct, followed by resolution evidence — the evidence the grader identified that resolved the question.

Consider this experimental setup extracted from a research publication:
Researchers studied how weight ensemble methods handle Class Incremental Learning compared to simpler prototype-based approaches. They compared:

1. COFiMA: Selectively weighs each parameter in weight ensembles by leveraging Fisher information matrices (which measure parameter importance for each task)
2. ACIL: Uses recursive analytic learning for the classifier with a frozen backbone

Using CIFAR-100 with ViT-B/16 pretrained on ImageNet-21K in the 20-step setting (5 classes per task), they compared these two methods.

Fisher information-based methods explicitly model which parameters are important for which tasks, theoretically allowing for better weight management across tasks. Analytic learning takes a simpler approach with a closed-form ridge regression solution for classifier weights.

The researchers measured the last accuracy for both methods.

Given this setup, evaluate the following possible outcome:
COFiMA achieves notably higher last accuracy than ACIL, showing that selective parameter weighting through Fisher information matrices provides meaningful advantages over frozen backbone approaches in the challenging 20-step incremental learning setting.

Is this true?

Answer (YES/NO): YES